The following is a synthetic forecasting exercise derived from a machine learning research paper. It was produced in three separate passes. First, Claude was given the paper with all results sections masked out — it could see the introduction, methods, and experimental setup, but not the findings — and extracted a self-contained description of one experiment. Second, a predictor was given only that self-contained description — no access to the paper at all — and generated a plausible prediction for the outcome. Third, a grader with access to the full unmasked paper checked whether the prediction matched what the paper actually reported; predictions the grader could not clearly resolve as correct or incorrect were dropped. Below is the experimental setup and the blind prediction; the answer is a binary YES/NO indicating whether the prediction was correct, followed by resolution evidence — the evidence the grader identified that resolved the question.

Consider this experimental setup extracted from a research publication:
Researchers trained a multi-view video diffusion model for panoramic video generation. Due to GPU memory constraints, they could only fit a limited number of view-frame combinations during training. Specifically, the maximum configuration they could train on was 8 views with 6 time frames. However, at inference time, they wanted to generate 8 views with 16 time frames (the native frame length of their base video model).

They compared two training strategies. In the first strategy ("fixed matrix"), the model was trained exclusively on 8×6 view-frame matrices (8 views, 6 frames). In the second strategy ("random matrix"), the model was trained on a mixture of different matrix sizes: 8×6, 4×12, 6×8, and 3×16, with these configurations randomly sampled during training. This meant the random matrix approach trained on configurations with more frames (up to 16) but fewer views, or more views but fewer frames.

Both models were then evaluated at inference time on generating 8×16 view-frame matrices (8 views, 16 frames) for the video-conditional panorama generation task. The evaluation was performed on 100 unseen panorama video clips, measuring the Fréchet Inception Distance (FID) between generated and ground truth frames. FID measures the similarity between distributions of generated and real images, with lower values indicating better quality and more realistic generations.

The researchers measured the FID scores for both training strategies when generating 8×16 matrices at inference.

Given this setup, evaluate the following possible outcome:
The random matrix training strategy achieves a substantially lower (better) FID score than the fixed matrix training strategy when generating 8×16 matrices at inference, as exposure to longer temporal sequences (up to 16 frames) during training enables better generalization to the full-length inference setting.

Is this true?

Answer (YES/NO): YES